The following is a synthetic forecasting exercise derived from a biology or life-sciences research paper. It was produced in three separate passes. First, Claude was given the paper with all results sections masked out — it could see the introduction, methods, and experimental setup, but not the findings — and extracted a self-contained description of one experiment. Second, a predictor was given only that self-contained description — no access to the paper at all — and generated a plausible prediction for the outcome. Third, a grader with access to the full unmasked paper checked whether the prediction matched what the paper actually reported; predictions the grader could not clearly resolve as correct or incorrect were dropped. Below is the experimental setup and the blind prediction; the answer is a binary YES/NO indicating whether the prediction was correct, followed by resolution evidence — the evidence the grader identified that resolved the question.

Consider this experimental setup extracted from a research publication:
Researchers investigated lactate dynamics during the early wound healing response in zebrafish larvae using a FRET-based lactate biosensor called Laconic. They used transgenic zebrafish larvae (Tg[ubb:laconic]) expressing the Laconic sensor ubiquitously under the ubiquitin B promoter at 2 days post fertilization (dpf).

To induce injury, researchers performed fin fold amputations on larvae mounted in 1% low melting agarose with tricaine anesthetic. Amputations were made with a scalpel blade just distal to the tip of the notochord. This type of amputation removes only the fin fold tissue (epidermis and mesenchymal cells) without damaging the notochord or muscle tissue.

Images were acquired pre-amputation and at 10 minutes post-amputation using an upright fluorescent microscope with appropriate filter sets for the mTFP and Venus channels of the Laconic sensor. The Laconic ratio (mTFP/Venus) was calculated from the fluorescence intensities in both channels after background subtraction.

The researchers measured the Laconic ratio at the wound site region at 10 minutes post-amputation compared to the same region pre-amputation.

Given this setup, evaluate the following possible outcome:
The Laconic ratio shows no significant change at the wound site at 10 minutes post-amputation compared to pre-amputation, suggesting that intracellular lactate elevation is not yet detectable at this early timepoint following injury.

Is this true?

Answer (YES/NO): NO